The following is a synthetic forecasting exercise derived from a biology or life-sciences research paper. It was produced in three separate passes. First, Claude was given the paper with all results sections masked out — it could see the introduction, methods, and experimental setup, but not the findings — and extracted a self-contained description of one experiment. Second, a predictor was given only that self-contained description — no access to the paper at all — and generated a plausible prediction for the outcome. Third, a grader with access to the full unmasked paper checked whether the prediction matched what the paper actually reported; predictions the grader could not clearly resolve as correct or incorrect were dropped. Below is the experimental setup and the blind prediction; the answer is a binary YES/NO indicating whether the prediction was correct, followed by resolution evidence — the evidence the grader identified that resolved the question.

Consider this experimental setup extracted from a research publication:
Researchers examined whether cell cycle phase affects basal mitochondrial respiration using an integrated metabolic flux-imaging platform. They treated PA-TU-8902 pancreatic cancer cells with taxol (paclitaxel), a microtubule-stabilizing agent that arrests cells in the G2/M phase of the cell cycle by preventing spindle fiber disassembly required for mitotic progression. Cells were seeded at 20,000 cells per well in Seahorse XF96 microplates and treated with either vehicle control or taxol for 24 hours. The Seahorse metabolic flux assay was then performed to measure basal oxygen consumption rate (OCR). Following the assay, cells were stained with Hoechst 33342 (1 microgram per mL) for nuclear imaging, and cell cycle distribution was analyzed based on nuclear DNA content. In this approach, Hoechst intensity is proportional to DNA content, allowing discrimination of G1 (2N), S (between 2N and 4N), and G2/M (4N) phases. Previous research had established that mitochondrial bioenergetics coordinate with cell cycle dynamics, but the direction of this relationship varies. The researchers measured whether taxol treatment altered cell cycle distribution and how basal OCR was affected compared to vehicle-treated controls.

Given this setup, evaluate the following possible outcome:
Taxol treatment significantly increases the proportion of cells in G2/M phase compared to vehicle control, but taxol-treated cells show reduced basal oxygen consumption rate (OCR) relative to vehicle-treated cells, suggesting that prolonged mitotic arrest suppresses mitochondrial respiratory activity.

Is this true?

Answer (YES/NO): NO